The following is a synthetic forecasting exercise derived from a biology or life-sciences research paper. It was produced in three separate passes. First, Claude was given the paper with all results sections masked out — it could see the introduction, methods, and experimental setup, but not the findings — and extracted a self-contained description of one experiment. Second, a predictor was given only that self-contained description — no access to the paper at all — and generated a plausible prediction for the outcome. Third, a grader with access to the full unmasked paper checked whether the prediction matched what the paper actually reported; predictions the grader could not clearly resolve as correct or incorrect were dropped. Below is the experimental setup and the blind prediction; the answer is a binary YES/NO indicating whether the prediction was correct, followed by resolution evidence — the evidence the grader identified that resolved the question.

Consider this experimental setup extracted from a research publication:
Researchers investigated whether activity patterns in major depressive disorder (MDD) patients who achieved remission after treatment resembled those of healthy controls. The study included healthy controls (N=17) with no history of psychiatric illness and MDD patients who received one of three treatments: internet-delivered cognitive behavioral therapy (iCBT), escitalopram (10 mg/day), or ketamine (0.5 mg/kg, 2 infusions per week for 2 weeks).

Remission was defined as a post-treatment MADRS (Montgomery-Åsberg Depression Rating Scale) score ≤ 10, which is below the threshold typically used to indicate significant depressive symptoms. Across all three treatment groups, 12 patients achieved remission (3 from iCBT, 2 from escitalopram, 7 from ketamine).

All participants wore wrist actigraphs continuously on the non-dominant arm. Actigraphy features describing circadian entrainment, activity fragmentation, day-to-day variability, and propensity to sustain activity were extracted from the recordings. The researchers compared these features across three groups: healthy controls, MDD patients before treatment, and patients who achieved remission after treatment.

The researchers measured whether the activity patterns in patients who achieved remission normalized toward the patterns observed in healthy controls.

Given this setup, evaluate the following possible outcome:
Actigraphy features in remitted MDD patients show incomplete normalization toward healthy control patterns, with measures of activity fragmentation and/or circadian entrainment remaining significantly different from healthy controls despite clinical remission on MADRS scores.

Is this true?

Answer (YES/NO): NO